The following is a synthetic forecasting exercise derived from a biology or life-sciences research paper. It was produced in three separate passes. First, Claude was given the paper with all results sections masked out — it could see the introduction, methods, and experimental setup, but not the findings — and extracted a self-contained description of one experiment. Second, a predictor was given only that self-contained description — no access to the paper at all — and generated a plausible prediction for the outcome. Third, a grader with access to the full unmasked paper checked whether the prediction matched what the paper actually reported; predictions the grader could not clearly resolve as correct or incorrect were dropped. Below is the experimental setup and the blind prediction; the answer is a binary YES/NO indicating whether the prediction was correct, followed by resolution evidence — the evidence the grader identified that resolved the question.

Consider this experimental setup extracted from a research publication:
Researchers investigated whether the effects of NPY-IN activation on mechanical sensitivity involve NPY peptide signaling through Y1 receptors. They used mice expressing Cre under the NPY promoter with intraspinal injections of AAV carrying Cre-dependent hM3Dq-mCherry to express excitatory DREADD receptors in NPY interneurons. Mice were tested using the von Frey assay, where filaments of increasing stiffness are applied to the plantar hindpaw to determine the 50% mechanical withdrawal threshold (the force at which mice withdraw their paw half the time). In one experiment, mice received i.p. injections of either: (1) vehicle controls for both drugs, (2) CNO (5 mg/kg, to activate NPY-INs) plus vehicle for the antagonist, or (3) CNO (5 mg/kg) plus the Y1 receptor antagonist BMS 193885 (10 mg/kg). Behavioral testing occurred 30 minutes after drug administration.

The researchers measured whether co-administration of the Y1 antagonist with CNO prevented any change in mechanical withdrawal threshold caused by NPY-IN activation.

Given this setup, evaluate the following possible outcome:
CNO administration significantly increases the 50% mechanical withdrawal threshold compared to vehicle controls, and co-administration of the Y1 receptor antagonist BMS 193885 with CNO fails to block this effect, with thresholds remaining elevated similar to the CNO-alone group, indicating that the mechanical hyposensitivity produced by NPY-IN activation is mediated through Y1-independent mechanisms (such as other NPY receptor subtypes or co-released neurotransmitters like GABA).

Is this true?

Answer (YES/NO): YES